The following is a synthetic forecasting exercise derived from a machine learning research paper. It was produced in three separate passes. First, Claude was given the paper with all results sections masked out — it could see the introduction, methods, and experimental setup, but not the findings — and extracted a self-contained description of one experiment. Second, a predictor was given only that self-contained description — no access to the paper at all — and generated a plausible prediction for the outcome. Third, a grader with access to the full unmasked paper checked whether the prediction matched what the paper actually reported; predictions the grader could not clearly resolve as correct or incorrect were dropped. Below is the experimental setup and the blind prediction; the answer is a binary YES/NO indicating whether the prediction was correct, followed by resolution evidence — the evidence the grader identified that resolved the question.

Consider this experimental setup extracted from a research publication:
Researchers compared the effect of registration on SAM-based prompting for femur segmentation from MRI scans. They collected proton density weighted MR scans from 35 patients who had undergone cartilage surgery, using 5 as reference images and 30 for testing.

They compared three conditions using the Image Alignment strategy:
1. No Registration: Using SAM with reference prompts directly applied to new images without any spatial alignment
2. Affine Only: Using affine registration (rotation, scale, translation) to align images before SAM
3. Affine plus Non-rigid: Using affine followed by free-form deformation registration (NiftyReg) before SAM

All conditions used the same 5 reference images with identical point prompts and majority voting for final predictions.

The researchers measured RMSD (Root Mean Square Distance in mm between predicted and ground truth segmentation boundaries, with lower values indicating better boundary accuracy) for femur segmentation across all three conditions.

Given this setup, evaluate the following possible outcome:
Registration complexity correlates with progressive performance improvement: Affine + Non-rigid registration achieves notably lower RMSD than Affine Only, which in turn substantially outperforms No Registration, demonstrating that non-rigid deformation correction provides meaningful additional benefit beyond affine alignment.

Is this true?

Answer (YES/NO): NO